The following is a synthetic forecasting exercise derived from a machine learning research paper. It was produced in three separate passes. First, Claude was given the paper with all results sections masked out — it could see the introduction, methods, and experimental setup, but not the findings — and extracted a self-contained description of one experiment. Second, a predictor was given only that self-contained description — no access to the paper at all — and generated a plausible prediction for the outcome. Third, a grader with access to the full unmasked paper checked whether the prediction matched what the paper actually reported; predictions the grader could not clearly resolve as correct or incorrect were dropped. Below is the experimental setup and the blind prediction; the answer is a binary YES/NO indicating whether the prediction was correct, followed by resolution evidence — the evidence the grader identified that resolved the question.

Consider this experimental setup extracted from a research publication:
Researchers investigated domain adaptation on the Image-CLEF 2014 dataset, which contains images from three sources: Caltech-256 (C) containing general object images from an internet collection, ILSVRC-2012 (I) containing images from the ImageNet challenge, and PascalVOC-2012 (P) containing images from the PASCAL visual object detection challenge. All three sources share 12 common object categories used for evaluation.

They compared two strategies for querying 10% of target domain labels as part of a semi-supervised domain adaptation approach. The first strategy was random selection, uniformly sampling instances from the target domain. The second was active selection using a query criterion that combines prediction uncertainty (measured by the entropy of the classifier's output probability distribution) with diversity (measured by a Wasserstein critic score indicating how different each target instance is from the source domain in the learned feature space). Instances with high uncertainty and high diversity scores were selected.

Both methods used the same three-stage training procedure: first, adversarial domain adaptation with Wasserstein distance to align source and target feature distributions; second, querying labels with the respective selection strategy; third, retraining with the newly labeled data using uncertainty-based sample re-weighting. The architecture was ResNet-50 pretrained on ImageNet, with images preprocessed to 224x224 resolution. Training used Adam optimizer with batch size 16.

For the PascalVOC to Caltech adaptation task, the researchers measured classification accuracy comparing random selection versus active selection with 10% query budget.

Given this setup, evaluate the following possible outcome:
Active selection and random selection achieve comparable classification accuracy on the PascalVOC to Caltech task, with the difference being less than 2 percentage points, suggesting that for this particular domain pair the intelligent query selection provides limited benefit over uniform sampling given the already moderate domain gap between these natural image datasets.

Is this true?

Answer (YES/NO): YES